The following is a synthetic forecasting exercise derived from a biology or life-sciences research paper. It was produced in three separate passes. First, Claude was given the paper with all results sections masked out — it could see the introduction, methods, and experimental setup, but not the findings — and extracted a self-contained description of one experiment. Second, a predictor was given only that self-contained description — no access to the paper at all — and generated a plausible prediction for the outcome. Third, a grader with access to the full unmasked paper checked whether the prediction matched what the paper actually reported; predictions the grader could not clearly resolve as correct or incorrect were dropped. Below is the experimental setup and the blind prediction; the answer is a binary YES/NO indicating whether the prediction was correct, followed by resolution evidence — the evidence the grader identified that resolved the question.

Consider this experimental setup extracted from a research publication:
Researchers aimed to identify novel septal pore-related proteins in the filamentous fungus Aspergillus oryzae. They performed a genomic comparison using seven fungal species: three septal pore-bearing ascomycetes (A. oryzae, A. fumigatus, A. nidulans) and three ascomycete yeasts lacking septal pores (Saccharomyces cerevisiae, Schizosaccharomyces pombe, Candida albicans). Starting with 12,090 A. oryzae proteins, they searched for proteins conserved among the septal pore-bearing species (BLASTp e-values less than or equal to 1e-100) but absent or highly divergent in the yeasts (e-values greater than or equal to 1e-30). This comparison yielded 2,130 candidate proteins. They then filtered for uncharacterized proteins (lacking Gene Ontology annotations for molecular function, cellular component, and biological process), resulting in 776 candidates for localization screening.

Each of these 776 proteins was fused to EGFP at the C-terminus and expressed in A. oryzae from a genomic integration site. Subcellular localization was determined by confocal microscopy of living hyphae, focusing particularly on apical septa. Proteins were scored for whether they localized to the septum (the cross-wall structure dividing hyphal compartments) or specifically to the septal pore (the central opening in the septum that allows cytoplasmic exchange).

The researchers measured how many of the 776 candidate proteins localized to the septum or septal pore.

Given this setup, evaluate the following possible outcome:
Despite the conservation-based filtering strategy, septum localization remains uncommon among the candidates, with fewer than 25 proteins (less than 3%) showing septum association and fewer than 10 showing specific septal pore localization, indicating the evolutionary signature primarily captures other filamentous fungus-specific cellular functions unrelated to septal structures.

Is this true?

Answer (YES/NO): NO